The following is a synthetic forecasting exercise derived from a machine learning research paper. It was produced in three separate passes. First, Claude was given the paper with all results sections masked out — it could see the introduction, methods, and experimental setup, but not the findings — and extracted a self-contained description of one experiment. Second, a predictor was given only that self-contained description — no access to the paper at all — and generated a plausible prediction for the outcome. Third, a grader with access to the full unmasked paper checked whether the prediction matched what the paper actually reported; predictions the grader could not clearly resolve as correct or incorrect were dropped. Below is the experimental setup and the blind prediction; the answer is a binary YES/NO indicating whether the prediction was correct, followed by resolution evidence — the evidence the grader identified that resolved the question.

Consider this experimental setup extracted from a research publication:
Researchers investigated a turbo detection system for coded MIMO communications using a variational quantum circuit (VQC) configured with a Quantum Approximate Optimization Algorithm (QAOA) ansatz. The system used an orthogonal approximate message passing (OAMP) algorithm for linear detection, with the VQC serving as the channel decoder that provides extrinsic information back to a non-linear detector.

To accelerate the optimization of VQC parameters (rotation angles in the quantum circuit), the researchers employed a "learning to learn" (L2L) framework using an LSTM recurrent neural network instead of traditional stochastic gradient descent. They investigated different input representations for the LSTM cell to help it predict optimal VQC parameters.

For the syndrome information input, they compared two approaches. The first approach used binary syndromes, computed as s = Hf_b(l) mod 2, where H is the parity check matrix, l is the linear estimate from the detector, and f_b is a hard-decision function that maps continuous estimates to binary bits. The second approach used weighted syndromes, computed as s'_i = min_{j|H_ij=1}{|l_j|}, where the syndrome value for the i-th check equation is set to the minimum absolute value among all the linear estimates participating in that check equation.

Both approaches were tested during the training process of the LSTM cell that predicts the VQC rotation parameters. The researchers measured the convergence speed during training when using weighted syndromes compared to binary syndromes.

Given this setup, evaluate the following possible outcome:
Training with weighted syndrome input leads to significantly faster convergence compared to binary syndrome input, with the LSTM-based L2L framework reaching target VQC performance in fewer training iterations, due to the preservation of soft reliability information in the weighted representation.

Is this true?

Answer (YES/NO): YES